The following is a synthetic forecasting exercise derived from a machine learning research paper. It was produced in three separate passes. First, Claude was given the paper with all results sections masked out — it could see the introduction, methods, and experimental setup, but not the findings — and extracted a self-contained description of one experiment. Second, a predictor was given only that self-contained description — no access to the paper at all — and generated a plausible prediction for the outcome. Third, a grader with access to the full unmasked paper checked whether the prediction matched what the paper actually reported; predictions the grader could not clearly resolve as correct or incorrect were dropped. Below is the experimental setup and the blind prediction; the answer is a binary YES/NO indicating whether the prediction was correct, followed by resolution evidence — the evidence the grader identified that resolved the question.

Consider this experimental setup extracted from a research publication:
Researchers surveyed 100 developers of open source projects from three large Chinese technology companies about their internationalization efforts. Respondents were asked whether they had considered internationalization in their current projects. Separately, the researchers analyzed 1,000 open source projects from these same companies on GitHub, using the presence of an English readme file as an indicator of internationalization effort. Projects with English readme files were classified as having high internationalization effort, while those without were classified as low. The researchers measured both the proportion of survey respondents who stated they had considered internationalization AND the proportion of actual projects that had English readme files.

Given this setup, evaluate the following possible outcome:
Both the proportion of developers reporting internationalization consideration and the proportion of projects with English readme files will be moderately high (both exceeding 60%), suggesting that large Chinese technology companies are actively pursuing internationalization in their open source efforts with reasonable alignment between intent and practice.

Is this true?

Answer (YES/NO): NO